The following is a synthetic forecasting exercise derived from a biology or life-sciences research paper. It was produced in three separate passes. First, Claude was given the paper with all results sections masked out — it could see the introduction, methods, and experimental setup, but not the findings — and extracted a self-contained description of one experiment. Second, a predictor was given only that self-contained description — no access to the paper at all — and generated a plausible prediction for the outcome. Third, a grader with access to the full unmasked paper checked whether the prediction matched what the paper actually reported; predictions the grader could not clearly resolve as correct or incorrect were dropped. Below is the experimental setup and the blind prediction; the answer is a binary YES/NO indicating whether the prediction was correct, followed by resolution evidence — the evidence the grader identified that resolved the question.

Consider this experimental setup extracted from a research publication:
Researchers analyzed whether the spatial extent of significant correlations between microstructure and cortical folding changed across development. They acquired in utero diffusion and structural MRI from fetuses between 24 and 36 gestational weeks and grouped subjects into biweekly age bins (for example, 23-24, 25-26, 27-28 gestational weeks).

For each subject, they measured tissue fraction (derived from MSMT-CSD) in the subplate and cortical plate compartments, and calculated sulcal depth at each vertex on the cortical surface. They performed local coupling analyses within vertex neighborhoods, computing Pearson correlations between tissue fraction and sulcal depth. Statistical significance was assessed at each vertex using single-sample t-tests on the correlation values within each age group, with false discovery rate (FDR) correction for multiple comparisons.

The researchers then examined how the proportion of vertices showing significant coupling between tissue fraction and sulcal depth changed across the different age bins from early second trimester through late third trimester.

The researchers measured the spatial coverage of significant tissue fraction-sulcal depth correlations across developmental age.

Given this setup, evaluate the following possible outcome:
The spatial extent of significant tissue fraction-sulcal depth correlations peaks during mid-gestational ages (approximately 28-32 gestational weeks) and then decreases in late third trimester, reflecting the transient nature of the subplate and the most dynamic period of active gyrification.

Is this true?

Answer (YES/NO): NO